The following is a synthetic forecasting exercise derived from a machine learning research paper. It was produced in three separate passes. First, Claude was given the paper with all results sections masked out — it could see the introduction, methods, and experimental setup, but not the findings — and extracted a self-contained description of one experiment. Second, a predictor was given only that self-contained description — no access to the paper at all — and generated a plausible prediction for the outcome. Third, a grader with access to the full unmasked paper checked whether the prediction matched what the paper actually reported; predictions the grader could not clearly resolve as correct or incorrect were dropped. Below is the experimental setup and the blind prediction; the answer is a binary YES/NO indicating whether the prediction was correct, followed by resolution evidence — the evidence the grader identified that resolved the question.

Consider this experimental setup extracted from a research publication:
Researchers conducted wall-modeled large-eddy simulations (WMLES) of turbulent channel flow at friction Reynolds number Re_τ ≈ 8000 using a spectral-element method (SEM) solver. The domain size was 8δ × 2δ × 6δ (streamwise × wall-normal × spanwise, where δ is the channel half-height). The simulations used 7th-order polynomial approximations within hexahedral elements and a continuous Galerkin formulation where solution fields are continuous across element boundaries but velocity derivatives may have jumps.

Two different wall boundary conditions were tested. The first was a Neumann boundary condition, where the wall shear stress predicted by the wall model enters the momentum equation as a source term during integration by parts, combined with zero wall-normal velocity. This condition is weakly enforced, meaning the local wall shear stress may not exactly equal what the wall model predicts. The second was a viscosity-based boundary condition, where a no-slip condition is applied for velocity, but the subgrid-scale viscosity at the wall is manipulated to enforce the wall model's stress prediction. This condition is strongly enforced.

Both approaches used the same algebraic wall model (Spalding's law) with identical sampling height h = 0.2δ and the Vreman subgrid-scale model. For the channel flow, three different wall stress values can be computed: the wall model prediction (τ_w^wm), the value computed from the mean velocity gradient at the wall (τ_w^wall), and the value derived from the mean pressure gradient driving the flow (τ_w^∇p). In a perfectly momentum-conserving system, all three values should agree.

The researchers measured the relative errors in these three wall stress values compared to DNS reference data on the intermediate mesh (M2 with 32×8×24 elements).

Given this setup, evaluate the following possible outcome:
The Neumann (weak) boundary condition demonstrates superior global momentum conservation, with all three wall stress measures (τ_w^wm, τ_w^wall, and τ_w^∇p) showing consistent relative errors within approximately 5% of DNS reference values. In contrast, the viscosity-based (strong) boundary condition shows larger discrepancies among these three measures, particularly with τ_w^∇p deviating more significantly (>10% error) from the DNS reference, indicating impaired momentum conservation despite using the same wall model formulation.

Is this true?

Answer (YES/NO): NO